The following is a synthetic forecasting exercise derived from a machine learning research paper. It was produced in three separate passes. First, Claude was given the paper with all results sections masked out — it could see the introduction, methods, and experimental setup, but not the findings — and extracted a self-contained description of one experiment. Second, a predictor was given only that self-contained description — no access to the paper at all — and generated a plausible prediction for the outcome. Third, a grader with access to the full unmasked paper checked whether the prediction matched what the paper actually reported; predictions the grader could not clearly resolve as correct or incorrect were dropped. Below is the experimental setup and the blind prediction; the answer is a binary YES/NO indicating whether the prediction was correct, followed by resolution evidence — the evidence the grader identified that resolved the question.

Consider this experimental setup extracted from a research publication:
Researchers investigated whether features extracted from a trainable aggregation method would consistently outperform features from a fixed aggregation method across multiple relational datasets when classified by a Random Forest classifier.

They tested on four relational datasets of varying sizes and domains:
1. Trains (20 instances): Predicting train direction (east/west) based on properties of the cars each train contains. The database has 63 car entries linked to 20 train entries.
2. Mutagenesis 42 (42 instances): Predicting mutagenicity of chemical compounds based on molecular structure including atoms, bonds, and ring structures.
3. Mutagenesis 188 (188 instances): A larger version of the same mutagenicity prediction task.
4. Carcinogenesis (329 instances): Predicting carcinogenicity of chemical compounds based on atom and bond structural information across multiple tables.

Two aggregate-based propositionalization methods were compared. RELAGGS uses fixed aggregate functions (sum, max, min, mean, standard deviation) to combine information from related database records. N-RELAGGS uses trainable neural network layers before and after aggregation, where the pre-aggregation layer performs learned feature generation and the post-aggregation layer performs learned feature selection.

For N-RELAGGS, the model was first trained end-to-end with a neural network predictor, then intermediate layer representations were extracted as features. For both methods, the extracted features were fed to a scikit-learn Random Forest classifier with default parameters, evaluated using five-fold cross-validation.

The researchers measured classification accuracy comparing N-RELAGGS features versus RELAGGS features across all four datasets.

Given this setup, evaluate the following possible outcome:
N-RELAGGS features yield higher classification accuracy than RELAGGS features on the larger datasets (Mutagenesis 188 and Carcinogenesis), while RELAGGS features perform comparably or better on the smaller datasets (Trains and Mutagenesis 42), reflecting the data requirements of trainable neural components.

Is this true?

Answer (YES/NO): NO